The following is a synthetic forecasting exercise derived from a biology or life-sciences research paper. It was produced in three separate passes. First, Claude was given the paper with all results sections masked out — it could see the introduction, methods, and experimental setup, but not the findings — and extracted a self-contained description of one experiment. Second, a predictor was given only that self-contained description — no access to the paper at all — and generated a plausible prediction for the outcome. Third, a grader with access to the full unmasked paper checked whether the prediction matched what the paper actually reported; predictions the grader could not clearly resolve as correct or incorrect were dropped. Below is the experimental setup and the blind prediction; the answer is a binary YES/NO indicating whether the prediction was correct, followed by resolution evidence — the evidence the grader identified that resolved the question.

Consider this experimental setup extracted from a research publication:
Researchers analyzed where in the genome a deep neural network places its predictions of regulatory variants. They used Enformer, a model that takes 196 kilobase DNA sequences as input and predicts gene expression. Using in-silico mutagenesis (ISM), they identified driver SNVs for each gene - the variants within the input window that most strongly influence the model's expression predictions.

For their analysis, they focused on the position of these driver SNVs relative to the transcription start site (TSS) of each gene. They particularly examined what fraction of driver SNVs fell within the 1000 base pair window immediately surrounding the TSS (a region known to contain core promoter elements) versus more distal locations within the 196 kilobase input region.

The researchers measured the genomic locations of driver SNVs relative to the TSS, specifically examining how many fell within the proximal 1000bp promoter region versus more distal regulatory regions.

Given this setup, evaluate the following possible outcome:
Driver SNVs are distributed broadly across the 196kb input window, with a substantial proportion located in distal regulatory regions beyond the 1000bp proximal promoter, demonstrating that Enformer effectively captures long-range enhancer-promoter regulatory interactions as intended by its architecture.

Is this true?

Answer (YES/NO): NO